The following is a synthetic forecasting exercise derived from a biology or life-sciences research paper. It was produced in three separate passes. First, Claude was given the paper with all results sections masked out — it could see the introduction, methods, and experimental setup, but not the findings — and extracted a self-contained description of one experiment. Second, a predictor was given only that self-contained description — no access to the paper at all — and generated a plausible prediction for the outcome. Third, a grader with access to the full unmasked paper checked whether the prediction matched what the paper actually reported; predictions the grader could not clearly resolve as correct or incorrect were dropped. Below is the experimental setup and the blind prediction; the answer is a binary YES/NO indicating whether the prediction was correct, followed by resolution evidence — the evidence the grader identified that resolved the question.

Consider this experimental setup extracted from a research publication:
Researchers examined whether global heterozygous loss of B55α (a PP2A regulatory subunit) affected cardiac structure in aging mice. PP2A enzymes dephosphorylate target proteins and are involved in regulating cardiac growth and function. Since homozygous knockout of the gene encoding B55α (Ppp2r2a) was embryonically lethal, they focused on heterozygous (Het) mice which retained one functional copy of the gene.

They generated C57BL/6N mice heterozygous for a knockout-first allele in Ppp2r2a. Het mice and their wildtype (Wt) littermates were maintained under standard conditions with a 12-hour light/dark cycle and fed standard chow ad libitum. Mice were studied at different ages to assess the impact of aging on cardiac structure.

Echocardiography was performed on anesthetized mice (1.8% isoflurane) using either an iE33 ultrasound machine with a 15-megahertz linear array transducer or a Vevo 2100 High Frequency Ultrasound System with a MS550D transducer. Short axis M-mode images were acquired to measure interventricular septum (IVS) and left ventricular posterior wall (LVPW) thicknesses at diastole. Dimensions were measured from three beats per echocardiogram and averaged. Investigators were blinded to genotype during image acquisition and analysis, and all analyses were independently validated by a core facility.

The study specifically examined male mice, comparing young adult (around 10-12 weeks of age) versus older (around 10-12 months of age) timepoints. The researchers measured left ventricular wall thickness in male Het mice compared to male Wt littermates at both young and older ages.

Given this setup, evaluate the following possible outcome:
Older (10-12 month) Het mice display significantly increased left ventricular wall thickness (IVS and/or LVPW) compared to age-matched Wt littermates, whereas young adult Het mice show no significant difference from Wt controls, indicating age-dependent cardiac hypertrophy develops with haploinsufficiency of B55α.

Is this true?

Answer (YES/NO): NO